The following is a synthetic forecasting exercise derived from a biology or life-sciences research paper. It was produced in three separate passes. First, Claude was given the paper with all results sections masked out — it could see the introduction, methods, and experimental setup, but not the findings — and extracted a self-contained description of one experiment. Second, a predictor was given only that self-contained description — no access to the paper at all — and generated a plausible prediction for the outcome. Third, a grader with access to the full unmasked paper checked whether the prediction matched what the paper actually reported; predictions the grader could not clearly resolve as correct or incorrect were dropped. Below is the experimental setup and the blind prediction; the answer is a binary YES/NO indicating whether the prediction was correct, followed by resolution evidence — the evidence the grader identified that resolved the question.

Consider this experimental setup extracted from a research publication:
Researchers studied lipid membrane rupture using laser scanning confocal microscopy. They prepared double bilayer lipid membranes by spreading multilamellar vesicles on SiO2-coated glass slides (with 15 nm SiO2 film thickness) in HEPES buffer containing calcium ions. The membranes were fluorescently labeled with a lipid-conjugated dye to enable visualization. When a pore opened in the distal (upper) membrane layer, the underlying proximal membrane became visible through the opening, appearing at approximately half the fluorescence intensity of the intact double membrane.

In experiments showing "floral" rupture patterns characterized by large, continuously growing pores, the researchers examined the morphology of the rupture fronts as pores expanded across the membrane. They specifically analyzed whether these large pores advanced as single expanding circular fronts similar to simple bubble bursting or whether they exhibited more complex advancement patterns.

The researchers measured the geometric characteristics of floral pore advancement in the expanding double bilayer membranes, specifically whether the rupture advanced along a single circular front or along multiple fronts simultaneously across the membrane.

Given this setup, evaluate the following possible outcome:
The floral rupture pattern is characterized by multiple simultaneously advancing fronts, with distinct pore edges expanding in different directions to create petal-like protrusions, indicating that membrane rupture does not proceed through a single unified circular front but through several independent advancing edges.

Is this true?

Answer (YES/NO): YES